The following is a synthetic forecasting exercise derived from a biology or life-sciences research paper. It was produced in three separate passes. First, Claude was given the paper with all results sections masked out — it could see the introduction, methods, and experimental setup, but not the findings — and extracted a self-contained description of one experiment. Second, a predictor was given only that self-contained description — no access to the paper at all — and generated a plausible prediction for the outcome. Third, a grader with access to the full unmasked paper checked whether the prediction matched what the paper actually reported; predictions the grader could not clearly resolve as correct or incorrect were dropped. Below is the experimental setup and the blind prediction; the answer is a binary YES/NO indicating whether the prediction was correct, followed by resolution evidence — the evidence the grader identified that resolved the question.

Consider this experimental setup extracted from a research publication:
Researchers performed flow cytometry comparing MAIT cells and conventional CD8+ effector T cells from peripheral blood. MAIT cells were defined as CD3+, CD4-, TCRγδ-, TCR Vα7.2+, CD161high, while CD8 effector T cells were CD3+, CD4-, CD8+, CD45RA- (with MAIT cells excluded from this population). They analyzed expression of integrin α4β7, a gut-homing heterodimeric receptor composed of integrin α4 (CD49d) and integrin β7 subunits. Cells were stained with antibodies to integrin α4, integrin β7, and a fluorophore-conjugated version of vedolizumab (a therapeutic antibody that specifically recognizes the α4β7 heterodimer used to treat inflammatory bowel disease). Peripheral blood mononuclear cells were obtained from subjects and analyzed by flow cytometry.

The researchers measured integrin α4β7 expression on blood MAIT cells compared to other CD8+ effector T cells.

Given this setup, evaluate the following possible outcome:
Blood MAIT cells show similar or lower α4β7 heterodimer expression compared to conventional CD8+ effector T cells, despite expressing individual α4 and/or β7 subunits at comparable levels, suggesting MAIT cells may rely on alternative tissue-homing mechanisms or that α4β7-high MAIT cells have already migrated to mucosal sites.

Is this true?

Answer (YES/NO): NO